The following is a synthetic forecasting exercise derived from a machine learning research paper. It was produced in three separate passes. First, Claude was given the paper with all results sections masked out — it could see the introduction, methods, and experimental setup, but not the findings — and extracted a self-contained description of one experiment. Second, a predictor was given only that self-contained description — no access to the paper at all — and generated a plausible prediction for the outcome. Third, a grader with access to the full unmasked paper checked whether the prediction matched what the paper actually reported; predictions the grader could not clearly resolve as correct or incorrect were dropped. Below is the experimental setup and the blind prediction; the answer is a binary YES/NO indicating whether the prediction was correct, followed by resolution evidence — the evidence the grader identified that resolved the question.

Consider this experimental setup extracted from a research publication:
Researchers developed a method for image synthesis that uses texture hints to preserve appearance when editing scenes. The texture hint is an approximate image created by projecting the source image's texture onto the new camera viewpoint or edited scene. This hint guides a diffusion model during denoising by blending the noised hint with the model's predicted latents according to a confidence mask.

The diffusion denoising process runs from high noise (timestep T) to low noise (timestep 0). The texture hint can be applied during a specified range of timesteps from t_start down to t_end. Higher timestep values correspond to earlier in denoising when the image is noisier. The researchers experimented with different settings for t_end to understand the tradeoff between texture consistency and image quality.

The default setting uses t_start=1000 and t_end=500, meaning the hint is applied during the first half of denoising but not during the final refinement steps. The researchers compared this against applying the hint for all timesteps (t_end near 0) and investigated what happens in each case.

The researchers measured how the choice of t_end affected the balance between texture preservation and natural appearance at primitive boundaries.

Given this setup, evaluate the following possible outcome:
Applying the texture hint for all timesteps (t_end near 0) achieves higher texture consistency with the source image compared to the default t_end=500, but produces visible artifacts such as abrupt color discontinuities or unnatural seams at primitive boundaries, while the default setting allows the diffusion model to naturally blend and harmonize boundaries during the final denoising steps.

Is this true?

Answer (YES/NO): YES